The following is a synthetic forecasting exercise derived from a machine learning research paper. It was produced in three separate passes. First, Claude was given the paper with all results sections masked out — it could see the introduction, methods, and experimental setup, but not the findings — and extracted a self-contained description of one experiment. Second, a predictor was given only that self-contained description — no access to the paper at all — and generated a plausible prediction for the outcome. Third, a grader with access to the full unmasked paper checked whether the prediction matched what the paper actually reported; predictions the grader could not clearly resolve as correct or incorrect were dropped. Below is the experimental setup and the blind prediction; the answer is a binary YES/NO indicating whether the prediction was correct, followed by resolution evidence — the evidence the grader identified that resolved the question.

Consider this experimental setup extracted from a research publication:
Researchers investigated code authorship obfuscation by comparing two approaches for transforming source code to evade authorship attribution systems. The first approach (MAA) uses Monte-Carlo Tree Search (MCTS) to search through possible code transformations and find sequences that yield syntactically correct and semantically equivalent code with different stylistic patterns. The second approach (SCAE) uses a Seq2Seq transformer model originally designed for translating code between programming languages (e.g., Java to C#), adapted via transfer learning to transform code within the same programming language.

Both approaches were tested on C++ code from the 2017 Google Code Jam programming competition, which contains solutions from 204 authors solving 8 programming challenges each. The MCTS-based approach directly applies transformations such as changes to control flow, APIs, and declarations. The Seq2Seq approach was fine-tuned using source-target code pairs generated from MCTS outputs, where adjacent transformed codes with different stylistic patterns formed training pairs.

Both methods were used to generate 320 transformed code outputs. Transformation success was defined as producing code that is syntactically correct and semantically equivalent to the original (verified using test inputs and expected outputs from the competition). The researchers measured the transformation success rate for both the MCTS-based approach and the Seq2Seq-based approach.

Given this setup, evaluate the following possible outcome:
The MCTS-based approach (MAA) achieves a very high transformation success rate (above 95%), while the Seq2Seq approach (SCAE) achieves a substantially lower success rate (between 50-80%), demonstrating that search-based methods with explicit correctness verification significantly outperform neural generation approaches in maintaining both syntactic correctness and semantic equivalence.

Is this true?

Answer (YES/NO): NO